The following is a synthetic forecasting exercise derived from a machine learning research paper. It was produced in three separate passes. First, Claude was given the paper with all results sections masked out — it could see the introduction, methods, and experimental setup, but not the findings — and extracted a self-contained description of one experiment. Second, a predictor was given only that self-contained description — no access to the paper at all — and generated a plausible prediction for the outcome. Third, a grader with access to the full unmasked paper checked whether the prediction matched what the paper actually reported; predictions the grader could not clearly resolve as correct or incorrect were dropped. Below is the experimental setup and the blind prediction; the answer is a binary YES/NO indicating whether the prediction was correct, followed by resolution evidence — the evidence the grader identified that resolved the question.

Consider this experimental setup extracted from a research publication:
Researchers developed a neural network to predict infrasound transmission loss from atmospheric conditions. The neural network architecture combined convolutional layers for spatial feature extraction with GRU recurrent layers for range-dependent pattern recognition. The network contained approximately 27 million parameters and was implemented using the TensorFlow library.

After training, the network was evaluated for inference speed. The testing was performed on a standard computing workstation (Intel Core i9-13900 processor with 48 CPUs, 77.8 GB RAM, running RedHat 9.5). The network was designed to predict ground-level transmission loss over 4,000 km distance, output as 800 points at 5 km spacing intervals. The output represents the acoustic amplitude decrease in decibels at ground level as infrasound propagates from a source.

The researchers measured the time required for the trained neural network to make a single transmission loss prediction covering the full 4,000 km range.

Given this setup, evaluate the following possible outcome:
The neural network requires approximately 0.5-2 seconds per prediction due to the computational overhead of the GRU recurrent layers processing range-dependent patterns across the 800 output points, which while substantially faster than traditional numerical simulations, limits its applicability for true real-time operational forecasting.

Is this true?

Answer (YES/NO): NO